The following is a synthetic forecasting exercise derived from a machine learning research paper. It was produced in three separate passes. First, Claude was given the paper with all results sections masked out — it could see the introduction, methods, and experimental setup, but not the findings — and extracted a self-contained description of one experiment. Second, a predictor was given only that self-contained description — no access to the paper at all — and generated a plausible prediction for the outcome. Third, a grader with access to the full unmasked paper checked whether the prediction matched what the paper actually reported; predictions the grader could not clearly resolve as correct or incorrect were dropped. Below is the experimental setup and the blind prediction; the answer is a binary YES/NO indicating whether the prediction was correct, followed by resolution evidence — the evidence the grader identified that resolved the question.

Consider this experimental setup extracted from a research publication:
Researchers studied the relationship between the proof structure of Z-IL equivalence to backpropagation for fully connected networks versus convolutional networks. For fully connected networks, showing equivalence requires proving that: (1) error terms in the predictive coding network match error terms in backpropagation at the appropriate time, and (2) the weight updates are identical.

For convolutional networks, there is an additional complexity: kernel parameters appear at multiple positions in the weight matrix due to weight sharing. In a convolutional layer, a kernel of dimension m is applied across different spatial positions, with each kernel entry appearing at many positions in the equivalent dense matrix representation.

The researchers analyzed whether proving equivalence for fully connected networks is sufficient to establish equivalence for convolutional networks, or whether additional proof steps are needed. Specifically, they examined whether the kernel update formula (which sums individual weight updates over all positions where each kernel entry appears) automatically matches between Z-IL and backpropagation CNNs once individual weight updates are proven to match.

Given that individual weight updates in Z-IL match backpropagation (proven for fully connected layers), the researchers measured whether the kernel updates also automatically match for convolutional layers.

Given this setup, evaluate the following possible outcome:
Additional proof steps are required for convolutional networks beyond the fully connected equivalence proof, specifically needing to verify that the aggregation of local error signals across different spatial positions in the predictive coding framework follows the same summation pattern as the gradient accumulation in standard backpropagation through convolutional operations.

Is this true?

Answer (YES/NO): NO